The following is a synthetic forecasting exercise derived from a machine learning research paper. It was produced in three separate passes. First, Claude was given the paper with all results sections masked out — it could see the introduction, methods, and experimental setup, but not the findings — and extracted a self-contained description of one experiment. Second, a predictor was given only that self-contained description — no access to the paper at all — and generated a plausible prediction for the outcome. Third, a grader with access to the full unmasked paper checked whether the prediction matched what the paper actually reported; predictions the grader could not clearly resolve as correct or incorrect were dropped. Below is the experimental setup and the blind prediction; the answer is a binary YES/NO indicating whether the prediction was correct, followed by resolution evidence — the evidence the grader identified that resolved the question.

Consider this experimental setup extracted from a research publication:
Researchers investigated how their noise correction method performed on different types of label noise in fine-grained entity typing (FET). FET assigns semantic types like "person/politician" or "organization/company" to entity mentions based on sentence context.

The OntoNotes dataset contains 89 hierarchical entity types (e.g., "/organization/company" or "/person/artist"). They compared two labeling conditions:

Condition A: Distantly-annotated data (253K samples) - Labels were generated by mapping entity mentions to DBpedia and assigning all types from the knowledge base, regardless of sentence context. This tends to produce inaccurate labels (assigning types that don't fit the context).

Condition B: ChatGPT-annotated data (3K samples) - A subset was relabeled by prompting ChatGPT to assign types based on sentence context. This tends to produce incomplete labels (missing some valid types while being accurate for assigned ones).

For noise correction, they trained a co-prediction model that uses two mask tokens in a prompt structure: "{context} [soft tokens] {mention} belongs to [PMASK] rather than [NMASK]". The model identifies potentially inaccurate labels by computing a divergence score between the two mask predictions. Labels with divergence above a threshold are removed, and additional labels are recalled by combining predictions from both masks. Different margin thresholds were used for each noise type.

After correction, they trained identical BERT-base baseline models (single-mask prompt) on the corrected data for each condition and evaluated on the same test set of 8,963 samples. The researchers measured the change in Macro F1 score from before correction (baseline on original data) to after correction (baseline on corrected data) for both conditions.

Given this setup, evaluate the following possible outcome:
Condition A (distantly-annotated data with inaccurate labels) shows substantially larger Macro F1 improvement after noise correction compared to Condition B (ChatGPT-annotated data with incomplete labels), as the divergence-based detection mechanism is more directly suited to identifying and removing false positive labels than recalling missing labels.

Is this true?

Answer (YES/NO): YES